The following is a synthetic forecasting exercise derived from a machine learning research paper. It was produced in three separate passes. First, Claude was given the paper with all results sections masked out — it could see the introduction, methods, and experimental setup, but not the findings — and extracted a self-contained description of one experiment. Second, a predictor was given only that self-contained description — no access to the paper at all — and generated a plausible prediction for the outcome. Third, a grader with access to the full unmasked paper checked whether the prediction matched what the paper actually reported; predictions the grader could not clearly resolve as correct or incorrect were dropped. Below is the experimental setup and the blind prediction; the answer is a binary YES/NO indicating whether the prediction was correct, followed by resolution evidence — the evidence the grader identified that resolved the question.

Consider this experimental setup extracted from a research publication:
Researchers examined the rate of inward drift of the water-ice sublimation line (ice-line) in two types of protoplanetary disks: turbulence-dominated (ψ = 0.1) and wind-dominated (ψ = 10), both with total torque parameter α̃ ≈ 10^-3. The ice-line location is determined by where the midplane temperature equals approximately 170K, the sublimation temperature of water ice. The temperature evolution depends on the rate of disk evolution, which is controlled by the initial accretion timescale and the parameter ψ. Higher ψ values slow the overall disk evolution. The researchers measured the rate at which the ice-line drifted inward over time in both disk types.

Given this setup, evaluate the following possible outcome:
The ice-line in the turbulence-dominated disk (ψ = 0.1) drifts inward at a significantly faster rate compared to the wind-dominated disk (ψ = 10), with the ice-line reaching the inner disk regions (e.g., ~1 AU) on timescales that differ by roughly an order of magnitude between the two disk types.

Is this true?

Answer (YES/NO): NO